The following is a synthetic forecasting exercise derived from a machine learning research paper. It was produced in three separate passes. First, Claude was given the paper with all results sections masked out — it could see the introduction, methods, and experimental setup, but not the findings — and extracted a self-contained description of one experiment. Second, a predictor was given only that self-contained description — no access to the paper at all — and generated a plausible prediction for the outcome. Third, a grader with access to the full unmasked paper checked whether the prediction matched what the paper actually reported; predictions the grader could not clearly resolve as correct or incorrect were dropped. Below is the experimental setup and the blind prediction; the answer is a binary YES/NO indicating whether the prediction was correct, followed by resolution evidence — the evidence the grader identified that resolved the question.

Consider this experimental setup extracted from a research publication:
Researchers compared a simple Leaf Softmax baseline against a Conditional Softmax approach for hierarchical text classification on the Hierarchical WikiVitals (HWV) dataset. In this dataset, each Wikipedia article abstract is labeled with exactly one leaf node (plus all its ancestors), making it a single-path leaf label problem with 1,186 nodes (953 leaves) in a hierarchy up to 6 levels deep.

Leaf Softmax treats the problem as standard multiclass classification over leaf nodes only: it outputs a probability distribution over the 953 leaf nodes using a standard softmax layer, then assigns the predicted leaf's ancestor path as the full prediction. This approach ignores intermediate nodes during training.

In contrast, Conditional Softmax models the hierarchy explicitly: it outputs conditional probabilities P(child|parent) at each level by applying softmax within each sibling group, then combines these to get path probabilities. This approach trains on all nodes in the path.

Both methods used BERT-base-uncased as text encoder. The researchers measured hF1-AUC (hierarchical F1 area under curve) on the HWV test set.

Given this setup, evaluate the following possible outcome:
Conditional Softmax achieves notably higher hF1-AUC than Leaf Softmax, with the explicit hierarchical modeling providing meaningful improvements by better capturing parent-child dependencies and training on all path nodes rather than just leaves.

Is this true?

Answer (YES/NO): YES